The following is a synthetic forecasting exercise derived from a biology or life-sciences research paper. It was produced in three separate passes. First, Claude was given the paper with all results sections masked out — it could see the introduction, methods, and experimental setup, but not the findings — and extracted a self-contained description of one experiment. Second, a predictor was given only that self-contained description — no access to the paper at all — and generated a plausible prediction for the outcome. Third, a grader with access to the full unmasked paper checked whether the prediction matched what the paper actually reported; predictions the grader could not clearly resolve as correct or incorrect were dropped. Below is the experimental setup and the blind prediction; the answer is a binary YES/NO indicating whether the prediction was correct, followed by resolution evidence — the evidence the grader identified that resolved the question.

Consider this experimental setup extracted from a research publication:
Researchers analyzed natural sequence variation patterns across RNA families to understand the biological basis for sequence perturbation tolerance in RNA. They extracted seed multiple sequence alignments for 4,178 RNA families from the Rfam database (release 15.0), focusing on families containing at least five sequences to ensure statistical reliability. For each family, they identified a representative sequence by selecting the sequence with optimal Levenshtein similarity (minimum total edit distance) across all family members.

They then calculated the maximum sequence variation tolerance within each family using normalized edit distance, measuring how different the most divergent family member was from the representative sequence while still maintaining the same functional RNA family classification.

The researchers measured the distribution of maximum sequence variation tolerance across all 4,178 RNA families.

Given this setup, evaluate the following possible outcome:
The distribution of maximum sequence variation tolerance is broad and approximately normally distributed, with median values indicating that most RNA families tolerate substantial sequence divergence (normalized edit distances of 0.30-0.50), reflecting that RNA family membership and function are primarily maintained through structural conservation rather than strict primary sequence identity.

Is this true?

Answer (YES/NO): NO